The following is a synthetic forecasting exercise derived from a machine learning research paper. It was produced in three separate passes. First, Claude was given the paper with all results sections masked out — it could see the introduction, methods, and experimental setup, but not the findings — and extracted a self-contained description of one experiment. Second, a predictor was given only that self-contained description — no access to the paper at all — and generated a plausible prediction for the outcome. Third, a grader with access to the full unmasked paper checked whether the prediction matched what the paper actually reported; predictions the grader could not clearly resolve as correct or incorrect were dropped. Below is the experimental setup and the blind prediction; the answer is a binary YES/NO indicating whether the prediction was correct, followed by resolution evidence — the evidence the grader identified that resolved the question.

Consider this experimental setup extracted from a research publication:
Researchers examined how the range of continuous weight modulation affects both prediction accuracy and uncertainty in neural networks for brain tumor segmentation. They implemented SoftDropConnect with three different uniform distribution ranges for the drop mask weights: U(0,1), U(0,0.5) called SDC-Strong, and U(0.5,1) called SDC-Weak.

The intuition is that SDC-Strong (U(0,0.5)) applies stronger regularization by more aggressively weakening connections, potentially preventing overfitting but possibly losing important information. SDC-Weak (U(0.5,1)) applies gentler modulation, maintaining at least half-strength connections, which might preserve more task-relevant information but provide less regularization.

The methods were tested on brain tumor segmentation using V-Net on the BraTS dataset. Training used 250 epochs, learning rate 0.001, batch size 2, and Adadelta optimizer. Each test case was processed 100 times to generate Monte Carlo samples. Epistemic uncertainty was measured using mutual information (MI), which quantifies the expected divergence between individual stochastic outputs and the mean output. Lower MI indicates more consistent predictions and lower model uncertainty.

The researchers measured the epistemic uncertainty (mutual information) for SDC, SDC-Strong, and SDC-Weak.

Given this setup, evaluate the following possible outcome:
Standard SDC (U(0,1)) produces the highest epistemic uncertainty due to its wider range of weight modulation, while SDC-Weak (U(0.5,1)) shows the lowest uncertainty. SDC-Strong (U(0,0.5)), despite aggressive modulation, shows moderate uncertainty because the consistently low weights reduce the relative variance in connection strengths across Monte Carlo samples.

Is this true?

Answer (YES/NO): NO